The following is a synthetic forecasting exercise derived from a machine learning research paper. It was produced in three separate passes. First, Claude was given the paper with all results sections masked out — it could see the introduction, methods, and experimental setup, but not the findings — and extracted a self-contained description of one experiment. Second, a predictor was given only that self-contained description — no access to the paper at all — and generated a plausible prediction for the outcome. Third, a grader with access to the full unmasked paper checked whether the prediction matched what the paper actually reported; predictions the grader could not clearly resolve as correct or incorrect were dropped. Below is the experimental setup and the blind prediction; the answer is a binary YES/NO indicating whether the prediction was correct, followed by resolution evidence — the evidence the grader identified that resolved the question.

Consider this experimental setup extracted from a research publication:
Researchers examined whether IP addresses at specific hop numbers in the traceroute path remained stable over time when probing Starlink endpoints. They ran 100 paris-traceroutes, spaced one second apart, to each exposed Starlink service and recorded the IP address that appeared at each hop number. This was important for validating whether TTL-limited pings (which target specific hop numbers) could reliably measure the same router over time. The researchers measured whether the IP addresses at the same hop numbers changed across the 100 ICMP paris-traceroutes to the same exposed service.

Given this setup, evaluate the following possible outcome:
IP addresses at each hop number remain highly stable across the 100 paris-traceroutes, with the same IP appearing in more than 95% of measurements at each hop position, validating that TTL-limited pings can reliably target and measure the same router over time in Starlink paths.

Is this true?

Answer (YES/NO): YES